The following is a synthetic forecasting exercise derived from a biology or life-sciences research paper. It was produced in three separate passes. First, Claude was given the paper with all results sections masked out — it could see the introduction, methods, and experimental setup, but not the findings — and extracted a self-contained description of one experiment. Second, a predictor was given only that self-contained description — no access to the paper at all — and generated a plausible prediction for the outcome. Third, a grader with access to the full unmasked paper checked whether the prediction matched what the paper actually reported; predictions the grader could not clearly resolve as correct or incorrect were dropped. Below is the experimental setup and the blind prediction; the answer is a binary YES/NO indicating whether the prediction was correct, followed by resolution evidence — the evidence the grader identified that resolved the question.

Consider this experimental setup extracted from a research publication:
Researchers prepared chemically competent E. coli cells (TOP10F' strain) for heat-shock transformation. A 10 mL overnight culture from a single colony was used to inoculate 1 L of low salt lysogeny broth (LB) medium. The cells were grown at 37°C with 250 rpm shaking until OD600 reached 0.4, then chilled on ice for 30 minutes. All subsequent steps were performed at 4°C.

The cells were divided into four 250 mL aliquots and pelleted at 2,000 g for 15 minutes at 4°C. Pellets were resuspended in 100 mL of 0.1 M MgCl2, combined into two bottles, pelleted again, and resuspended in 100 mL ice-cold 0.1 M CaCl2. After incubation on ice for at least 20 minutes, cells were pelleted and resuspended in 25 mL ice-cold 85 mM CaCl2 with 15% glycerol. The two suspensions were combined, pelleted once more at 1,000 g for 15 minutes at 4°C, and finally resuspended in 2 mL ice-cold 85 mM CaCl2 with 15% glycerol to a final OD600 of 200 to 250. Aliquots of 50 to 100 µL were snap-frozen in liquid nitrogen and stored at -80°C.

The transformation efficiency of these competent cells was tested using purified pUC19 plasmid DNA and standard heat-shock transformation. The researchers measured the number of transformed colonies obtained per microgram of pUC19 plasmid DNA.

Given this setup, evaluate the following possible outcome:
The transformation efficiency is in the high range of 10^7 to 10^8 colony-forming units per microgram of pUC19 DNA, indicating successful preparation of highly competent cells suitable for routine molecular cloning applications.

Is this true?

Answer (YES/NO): NO